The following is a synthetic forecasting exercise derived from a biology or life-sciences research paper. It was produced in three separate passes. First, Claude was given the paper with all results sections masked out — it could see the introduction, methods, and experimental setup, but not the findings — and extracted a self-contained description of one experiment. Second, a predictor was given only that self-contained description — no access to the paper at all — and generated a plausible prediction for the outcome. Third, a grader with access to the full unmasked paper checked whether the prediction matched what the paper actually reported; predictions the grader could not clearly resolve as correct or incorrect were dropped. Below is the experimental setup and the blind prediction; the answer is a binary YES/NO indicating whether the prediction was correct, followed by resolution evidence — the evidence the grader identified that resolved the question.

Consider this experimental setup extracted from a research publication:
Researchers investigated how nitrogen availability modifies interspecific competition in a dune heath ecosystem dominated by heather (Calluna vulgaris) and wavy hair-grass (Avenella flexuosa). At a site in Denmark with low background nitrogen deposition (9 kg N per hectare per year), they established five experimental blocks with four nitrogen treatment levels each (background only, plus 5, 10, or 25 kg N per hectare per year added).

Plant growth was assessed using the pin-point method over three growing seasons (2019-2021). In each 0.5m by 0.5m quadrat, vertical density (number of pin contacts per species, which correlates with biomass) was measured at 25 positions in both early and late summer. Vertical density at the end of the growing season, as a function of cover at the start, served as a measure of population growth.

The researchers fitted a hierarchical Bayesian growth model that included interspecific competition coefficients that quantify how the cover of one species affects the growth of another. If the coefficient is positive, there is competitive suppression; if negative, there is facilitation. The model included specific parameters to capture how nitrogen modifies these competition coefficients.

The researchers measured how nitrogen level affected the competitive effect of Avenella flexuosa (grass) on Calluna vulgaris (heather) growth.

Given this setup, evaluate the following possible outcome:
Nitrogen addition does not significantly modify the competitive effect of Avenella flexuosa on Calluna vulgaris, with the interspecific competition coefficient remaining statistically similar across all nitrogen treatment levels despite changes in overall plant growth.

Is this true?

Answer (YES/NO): YES